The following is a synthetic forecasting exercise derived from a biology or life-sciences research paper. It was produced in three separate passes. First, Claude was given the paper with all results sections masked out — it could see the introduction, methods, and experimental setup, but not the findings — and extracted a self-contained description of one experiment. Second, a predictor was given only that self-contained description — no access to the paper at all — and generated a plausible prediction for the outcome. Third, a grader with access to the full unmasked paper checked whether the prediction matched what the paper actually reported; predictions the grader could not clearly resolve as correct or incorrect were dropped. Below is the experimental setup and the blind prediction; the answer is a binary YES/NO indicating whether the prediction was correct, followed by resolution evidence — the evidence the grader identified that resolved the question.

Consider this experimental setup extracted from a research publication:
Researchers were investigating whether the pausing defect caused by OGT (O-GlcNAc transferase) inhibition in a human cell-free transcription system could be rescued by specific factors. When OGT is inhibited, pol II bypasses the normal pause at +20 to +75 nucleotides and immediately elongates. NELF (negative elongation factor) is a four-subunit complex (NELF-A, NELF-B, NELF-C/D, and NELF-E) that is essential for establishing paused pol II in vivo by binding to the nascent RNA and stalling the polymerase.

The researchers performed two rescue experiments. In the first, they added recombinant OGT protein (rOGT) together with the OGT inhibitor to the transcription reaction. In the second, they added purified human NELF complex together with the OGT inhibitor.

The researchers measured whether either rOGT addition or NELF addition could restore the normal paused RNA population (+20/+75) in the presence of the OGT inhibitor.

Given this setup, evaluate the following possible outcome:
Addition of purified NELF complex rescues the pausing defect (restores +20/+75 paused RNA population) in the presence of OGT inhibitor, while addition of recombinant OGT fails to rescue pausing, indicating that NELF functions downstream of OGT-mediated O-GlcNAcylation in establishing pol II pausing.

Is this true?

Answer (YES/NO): NO